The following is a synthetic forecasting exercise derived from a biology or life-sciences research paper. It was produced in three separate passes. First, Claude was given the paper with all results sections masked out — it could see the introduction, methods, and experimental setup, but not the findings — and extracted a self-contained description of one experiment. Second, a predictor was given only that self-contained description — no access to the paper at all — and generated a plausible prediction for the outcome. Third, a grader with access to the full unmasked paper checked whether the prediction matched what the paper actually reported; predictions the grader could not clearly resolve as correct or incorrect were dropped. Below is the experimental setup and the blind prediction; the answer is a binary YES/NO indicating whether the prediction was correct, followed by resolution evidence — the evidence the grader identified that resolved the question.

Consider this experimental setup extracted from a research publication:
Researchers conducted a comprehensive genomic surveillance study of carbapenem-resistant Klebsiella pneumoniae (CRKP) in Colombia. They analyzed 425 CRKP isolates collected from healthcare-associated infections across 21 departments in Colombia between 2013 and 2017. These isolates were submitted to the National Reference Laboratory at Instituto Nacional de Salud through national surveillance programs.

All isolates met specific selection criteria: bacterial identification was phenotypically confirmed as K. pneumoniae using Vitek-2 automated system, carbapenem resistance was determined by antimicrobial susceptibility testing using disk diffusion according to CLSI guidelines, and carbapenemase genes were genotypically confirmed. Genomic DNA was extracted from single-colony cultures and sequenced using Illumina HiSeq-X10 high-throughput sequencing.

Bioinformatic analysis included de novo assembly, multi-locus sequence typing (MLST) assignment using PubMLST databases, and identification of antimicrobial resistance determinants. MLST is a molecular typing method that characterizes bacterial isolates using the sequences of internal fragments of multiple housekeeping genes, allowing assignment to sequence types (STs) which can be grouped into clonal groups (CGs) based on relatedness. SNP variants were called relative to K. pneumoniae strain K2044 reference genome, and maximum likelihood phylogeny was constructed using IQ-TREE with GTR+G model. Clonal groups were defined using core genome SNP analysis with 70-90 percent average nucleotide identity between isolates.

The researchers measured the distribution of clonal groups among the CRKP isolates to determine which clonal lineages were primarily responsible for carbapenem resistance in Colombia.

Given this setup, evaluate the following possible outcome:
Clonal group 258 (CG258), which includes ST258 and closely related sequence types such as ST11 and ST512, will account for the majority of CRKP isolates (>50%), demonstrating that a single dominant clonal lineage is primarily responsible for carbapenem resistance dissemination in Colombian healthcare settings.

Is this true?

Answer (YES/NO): NO